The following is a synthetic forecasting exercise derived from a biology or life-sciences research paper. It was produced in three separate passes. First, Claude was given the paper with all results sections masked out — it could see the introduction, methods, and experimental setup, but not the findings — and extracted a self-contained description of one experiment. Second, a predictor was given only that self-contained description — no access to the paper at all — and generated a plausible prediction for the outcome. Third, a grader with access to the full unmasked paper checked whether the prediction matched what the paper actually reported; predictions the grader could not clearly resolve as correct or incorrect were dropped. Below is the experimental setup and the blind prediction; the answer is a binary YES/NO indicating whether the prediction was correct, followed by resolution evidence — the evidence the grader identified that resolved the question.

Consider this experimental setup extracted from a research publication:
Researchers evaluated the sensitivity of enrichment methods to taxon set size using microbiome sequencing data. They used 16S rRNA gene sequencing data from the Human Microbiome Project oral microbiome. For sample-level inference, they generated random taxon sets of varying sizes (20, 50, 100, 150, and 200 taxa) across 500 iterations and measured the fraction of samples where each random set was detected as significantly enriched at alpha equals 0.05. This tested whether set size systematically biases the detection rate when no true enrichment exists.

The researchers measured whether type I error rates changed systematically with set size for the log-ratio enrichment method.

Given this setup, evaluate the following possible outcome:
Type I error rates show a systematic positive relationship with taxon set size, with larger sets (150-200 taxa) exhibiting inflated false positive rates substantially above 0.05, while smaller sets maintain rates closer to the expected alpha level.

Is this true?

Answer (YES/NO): NO